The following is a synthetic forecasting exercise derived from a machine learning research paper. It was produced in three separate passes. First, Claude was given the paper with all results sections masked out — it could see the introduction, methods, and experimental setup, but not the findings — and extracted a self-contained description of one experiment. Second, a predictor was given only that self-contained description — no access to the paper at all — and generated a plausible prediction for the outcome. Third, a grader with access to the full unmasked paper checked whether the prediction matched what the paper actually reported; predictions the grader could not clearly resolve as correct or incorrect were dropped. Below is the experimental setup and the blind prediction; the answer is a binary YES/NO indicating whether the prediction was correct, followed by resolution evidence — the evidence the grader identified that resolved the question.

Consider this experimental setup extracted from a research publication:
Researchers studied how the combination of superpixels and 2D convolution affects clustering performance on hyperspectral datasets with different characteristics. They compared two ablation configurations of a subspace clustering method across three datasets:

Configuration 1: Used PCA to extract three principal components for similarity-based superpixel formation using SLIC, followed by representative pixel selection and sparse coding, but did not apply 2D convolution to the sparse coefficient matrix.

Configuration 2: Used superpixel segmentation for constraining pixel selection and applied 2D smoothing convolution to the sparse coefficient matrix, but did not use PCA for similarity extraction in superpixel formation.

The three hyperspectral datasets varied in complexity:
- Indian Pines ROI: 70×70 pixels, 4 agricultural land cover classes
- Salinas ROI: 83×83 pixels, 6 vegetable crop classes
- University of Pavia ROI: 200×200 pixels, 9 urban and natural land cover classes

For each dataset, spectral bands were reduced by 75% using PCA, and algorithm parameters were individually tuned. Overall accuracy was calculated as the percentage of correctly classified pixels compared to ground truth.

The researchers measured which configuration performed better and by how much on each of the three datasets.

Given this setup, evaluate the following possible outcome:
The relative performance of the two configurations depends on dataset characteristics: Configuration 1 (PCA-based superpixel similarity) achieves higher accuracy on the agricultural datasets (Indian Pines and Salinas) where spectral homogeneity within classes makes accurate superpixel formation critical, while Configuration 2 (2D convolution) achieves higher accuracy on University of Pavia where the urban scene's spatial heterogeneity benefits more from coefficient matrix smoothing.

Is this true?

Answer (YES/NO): NO